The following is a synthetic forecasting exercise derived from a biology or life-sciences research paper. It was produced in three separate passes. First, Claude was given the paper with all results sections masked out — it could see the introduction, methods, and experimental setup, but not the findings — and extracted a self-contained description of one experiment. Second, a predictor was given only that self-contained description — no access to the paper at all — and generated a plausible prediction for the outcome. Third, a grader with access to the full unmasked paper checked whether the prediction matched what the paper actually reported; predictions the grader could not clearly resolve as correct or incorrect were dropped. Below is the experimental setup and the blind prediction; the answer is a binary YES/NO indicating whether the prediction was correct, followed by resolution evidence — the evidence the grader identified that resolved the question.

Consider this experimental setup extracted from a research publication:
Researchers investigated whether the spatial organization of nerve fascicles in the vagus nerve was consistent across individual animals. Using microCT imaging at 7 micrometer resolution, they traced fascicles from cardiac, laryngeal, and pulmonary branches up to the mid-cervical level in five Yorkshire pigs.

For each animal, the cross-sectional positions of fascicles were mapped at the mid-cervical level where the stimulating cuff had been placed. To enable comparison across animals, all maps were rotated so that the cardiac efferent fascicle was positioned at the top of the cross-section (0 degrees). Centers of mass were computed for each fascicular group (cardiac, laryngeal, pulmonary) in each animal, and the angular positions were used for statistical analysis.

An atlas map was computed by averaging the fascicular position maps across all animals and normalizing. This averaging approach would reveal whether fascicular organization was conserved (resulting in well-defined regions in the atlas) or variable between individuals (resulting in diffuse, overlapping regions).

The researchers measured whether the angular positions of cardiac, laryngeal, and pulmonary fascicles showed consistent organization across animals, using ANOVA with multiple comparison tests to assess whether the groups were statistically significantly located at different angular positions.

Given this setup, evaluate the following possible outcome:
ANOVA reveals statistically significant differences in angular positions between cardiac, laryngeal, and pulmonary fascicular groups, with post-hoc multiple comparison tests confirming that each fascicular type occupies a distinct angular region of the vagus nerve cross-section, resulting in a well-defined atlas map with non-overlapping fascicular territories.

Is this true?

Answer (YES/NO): NO